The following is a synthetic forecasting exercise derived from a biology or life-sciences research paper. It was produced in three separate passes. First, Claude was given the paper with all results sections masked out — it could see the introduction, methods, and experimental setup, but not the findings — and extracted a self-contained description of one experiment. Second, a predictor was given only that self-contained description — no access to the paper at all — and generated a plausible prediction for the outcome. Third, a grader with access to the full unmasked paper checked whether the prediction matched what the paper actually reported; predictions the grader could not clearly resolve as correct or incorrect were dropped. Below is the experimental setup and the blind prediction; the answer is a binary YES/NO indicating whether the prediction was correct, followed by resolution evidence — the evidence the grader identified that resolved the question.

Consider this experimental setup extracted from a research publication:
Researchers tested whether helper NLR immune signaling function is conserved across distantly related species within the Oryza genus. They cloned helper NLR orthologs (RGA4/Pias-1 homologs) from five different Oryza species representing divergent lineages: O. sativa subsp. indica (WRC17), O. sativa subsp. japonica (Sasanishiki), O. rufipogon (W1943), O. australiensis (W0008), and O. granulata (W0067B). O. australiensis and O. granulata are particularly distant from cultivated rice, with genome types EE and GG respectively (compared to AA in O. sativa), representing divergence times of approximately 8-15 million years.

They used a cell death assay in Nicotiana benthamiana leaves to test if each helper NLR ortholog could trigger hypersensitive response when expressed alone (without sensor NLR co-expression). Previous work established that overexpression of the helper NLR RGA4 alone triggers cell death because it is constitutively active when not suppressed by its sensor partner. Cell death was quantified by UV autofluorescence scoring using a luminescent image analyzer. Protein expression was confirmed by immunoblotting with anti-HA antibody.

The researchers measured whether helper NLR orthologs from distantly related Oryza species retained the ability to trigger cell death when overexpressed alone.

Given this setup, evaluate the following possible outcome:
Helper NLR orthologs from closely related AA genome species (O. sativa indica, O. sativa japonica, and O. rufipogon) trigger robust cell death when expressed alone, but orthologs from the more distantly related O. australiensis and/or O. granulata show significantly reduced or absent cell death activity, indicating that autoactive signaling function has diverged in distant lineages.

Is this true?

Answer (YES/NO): NO